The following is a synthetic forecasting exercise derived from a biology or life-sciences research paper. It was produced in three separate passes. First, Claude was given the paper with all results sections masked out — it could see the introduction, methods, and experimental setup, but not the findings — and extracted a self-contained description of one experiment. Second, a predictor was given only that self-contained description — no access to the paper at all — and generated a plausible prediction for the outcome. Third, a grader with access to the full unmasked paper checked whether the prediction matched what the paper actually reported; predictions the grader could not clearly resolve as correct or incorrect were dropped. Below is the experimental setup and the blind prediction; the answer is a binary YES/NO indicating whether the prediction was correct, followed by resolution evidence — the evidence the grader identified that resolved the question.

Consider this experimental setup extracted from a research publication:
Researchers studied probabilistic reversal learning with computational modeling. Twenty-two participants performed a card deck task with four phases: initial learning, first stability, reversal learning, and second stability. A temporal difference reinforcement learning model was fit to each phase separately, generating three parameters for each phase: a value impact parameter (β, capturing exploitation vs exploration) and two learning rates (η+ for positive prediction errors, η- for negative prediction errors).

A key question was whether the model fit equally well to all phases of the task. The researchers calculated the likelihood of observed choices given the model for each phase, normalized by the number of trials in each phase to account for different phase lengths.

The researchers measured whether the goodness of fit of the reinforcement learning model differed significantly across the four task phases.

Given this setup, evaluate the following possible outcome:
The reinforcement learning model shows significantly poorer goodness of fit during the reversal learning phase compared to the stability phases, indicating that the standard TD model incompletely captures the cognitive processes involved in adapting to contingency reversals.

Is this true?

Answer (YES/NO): NO